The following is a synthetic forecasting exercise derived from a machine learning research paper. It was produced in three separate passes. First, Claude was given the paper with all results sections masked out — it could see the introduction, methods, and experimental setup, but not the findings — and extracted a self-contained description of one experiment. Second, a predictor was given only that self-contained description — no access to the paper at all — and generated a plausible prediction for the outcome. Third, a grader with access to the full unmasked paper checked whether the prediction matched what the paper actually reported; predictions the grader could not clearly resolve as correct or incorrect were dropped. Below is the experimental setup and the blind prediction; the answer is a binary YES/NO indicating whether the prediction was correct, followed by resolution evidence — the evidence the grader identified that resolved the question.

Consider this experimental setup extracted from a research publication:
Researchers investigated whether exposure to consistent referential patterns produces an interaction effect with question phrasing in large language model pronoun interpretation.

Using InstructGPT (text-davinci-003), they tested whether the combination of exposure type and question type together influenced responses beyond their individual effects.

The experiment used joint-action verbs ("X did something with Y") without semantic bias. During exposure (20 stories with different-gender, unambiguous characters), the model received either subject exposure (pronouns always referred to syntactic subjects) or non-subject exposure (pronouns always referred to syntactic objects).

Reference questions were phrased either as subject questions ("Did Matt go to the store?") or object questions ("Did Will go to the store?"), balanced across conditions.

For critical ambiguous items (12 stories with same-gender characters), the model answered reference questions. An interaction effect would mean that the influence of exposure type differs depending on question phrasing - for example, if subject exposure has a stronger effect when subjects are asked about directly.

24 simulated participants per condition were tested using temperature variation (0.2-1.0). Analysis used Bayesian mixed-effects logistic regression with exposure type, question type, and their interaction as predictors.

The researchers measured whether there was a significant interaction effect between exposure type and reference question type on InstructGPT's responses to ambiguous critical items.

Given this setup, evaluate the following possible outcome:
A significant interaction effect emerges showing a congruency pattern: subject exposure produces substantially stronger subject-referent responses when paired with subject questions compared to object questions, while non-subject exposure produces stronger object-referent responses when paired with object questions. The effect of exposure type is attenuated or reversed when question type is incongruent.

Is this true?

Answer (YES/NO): NO